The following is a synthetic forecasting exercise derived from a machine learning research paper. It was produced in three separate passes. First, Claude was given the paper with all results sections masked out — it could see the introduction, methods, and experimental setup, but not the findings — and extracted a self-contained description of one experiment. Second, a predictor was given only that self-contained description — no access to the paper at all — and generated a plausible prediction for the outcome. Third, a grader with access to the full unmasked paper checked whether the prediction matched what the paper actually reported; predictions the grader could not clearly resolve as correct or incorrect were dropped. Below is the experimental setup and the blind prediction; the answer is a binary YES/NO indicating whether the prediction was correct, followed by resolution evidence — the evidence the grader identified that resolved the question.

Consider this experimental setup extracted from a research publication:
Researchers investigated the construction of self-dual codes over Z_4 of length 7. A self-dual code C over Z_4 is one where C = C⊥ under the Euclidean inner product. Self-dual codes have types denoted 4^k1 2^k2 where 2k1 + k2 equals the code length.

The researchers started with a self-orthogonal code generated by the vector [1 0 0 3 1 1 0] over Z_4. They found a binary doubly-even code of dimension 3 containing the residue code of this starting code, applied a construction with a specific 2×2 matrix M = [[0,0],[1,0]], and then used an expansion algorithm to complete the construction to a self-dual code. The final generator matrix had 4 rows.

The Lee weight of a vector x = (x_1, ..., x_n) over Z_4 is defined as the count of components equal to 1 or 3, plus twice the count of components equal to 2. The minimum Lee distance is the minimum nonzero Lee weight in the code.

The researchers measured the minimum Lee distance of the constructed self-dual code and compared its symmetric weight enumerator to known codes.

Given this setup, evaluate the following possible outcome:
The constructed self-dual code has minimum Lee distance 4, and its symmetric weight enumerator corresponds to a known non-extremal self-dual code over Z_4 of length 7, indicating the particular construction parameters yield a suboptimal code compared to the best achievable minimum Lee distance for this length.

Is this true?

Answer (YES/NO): NO